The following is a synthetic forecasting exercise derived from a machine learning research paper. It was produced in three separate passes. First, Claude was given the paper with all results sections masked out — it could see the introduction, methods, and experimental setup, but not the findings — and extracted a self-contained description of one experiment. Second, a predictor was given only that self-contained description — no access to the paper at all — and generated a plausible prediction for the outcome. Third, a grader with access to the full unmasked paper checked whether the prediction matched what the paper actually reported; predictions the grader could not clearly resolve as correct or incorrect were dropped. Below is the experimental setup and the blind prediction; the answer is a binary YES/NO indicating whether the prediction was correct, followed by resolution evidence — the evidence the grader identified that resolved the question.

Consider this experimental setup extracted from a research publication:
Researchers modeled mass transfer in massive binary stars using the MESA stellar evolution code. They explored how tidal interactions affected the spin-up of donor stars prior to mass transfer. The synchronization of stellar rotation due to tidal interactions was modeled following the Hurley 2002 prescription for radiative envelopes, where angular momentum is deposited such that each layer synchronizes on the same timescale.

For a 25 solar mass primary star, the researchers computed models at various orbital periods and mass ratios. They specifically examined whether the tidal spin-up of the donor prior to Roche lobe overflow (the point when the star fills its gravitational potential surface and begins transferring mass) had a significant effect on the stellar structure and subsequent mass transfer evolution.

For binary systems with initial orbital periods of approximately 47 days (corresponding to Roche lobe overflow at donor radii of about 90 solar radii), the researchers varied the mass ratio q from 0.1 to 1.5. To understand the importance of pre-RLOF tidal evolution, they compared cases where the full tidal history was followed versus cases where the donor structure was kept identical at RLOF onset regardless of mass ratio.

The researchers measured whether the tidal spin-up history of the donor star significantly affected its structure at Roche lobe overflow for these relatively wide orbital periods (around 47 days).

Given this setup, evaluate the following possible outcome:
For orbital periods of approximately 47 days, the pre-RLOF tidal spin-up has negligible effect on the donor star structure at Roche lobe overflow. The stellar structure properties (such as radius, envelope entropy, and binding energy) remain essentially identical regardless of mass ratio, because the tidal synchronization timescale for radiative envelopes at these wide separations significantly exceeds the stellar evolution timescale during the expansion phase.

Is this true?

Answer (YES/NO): YES